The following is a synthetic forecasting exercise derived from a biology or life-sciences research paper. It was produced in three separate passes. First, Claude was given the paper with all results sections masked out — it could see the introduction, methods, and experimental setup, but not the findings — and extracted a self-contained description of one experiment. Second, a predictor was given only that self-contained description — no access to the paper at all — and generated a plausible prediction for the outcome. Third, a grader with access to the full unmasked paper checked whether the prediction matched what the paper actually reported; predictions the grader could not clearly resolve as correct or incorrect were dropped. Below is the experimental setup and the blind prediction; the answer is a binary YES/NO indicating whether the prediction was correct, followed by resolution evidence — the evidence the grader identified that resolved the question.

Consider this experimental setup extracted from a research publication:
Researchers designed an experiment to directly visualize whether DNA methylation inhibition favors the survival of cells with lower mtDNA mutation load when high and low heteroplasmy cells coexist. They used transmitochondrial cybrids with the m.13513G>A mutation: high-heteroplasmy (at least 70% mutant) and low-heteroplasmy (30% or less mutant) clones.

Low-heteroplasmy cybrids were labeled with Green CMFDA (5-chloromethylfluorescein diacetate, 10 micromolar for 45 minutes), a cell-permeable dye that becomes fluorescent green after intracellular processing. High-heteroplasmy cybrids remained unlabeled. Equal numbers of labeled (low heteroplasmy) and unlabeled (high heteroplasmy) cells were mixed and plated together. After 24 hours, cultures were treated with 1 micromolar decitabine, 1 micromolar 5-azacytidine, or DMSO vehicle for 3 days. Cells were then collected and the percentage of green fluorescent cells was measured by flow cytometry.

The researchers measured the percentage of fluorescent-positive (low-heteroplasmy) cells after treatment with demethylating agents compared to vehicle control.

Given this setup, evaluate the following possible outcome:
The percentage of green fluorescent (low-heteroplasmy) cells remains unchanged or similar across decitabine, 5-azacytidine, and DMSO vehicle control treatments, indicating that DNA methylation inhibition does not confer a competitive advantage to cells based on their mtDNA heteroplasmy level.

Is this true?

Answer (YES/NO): NO